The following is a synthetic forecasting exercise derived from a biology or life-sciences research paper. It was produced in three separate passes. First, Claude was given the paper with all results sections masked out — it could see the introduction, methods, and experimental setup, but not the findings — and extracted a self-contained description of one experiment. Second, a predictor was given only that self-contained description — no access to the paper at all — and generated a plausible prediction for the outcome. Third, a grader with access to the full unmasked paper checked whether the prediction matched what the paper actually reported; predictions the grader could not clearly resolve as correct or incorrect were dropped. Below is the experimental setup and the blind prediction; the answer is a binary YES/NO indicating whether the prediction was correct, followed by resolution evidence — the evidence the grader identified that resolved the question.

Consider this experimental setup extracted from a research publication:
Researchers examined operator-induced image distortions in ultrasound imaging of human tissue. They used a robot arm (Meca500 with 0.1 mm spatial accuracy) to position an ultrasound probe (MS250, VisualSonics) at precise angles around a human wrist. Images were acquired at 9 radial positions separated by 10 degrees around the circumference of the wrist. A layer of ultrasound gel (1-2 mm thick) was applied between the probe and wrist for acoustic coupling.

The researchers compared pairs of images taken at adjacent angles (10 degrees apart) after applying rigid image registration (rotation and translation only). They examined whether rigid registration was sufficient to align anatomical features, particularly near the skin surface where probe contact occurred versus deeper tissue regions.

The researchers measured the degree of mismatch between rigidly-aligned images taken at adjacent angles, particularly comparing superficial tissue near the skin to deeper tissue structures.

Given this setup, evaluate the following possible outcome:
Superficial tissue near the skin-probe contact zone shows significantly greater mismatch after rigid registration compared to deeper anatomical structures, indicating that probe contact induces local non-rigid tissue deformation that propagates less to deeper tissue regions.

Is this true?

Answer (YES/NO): YES